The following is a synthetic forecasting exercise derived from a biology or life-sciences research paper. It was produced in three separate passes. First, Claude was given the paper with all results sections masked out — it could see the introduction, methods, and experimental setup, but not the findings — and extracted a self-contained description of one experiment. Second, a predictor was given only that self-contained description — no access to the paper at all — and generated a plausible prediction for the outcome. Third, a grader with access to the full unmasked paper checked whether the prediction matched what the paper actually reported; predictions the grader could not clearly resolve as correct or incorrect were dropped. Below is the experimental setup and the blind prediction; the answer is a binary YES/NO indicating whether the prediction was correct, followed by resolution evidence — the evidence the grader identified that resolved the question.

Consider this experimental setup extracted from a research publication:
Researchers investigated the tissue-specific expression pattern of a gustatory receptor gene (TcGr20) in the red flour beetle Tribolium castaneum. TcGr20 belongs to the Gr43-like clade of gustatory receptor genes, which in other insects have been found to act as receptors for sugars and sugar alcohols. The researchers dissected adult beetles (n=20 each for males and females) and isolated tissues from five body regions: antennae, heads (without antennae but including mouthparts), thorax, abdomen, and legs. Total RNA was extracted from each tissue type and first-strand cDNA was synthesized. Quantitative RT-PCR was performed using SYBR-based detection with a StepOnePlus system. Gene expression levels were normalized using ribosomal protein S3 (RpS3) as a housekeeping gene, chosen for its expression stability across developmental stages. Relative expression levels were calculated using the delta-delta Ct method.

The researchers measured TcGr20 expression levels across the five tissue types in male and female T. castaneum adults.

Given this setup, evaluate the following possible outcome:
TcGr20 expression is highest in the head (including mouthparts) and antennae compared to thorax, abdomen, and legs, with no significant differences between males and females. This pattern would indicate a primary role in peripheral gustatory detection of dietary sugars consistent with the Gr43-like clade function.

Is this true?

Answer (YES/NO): NO